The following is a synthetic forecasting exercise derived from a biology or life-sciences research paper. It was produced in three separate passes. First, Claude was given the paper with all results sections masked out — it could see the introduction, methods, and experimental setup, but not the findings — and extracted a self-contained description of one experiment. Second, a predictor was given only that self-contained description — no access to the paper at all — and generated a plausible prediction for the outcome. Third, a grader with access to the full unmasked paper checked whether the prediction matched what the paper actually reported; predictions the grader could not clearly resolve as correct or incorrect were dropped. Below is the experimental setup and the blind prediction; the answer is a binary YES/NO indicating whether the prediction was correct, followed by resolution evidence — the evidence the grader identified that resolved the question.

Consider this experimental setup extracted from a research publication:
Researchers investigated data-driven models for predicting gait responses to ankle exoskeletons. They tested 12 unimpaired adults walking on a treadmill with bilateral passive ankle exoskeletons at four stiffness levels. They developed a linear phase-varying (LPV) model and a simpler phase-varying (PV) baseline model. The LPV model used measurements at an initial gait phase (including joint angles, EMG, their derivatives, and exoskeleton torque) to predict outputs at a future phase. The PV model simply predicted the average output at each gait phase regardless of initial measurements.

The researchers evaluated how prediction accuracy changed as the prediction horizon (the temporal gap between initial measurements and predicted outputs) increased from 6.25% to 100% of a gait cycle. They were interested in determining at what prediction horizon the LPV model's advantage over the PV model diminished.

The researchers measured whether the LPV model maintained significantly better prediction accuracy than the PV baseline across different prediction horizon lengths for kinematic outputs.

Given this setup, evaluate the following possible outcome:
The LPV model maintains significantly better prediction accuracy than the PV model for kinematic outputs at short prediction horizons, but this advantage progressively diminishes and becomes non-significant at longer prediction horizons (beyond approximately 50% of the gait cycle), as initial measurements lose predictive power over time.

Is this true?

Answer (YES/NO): NO